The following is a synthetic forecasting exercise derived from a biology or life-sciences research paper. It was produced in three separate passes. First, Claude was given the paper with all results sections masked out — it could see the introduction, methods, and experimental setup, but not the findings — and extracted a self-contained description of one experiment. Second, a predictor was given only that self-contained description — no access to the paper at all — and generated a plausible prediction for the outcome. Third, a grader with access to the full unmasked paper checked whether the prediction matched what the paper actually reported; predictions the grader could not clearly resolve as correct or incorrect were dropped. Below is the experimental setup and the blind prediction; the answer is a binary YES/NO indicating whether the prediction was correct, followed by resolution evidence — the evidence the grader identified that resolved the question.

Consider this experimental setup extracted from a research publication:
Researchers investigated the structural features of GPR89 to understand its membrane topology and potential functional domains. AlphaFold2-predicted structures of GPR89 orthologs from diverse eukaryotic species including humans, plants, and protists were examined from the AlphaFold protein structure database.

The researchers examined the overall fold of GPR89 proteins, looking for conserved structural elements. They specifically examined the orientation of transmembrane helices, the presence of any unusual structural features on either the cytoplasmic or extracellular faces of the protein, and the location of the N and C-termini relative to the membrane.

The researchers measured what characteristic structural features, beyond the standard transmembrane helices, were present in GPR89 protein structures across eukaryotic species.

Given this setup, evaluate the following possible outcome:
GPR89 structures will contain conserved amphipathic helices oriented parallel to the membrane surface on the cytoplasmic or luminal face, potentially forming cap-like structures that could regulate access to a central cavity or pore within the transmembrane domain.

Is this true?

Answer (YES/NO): NO